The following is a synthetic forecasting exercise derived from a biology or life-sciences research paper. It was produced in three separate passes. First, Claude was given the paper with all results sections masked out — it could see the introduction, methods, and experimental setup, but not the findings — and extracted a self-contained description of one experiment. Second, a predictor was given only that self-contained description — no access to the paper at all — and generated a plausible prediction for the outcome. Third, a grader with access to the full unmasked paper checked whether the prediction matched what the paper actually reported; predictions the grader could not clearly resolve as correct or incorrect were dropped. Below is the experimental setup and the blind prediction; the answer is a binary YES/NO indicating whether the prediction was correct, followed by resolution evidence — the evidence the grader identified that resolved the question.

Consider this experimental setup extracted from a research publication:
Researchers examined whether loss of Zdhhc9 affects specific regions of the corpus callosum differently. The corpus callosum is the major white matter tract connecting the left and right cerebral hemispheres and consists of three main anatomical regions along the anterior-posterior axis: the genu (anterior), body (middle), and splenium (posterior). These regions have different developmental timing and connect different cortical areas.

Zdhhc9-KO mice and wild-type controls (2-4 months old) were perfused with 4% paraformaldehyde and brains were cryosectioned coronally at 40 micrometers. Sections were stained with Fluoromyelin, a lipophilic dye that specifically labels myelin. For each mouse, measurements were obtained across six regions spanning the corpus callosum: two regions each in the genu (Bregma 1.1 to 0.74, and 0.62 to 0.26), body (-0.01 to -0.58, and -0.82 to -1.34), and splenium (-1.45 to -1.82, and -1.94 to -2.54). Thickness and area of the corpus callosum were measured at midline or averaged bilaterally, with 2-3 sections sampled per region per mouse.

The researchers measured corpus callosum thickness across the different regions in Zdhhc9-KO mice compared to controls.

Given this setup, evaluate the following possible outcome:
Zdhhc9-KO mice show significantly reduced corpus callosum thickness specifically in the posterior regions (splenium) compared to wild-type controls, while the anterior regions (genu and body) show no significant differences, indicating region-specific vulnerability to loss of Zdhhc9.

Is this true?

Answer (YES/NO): NO